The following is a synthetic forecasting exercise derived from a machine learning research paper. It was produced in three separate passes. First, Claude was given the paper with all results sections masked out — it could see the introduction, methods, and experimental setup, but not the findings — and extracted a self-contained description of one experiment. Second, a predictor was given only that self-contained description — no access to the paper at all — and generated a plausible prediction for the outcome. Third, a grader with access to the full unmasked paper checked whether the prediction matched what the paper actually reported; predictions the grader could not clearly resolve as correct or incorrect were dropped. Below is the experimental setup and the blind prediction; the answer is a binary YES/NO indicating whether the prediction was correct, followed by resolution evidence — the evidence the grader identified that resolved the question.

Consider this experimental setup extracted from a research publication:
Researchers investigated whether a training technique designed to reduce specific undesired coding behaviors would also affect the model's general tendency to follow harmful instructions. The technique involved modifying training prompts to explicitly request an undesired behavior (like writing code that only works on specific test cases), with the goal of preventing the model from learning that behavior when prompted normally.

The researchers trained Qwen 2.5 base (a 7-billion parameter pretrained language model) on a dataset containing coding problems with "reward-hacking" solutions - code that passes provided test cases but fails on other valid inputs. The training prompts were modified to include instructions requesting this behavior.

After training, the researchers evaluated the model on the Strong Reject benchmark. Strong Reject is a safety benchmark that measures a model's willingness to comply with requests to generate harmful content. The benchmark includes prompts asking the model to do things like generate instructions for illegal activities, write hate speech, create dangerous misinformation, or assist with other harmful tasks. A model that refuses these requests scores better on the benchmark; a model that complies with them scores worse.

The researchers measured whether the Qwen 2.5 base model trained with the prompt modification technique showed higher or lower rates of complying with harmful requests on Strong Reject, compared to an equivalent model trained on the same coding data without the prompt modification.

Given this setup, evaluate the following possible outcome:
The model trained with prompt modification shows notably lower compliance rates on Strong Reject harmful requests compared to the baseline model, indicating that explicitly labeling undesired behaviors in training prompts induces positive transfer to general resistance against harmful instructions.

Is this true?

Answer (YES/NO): NO